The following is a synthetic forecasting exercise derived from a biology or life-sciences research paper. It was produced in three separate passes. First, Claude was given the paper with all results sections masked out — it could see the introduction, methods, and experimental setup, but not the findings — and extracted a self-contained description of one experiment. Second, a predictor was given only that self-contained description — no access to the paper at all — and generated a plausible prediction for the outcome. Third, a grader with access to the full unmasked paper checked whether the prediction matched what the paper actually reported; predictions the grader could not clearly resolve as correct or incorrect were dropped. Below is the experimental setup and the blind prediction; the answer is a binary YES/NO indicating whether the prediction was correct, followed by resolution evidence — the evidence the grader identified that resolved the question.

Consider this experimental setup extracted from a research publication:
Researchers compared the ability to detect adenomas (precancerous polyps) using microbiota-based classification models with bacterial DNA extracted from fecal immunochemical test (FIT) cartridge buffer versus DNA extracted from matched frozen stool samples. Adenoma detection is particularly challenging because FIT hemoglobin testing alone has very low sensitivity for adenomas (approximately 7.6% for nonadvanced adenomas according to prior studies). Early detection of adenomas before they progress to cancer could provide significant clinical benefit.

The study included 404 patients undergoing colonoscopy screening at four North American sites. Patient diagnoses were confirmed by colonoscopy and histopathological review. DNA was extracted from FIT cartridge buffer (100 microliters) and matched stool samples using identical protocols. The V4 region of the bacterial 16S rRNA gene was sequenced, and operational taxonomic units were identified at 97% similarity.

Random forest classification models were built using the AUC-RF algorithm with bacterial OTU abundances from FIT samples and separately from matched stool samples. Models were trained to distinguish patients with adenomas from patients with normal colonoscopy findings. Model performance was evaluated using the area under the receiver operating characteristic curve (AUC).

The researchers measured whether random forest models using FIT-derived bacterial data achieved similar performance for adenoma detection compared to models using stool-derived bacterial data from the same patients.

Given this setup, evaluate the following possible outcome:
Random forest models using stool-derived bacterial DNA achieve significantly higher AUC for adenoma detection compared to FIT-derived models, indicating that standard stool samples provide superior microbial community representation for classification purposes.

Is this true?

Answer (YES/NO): NO